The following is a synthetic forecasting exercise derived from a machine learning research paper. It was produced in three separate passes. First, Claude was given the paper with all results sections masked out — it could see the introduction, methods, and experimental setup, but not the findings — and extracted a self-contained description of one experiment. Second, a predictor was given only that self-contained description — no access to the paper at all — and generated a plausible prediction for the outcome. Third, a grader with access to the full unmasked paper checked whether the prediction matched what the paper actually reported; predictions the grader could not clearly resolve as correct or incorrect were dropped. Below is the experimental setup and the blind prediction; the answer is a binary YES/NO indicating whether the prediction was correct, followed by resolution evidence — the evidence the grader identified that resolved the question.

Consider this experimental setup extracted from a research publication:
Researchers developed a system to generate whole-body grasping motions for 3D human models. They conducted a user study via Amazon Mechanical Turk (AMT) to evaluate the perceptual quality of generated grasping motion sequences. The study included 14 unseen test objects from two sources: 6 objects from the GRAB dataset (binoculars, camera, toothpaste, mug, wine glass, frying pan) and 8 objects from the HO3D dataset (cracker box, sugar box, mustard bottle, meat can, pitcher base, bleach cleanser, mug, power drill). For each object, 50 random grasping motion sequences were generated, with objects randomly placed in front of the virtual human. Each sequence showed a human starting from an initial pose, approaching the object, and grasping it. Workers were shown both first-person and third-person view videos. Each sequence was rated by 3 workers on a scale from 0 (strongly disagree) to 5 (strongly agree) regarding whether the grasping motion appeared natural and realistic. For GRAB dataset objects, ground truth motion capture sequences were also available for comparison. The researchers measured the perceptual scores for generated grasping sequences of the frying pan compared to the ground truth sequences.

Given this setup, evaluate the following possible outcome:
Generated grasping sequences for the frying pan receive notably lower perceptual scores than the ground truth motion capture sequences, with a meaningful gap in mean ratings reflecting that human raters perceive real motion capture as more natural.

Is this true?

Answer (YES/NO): YES